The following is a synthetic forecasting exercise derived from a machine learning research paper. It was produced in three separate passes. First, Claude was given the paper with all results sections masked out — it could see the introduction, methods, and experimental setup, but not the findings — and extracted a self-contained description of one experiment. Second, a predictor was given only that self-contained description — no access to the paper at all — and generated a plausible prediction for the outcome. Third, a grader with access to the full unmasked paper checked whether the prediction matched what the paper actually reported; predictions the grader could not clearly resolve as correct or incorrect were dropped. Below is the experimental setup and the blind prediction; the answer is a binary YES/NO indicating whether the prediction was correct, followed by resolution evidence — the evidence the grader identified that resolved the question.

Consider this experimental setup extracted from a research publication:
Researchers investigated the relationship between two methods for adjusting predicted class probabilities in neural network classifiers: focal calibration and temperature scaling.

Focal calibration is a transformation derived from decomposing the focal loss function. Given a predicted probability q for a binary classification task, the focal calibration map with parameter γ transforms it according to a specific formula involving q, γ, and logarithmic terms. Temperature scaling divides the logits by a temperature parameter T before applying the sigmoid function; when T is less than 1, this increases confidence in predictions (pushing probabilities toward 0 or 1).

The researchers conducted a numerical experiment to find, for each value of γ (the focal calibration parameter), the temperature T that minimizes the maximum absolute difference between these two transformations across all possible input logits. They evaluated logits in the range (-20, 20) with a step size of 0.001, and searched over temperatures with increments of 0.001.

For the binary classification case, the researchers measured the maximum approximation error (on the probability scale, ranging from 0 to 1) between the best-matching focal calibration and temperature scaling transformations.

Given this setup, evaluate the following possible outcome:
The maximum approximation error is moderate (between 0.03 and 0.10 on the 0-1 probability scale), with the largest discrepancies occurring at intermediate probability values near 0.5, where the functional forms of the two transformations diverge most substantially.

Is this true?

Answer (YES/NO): NO